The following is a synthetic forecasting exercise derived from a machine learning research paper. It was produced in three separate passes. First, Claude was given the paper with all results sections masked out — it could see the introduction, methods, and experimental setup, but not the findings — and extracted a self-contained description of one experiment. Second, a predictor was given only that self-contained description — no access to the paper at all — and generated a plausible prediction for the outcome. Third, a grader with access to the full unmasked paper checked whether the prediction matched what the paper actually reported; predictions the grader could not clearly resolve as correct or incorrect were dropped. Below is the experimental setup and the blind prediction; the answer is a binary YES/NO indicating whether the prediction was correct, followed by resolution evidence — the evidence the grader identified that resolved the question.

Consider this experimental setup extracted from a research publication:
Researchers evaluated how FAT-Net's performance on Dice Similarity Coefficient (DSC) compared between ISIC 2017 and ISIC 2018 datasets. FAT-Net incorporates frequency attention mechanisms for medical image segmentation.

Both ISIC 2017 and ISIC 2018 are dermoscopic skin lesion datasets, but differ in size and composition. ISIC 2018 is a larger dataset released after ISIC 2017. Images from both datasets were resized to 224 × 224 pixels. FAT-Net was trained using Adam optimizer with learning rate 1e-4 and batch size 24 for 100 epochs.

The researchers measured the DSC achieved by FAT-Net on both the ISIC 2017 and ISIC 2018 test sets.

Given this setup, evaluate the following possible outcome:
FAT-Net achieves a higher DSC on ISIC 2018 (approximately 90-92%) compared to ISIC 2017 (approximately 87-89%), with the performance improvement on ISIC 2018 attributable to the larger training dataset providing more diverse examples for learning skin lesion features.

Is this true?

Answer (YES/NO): NO